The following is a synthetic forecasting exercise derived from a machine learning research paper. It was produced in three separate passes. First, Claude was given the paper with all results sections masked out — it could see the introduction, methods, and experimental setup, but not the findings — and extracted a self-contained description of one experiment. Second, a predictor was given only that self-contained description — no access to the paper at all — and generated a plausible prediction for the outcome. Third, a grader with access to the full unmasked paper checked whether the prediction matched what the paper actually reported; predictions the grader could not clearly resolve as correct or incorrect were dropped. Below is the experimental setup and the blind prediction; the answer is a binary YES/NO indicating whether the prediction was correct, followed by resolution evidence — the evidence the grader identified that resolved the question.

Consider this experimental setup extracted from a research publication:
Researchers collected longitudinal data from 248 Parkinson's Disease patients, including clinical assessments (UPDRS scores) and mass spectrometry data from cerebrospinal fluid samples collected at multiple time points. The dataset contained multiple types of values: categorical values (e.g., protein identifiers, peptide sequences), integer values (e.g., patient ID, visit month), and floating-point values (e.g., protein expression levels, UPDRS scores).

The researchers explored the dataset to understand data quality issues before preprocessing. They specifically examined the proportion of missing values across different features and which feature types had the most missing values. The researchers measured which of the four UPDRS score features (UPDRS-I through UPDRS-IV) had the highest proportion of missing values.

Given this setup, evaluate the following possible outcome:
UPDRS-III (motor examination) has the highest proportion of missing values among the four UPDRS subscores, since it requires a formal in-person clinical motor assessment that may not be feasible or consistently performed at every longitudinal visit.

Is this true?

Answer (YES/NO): NO